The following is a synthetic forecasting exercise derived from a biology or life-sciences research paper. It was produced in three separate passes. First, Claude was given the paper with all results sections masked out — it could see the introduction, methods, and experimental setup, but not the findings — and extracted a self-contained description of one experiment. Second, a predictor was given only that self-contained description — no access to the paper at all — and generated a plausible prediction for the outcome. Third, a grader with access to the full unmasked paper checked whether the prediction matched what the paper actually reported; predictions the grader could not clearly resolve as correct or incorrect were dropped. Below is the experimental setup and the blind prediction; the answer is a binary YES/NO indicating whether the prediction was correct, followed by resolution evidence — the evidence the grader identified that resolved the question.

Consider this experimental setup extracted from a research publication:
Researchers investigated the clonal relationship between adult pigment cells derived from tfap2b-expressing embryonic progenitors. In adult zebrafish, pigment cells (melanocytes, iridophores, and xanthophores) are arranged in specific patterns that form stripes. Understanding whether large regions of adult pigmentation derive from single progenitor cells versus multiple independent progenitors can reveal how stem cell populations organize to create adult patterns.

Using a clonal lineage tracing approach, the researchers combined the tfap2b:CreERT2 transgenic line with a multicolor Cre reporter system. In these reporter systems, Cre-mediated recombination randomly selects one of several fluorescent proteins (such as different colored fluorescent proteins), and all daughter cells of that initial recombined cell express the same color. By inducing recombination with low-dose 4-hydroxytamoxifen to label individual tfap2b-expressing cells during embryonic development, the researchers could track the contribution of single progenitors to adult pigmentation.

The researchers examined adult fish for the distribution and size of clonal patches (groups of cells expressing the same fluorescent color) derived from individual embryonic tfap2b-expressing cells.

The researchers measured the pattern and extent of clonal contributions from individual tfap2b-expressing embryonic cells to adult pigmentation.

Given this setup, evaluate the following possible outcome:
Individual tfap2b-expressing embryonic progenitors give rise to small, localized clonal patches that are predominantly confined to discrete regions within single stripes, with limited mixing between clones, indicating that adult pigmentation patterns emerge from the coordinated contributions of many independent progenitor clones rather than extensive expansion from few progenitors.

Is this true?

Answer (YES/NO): NO